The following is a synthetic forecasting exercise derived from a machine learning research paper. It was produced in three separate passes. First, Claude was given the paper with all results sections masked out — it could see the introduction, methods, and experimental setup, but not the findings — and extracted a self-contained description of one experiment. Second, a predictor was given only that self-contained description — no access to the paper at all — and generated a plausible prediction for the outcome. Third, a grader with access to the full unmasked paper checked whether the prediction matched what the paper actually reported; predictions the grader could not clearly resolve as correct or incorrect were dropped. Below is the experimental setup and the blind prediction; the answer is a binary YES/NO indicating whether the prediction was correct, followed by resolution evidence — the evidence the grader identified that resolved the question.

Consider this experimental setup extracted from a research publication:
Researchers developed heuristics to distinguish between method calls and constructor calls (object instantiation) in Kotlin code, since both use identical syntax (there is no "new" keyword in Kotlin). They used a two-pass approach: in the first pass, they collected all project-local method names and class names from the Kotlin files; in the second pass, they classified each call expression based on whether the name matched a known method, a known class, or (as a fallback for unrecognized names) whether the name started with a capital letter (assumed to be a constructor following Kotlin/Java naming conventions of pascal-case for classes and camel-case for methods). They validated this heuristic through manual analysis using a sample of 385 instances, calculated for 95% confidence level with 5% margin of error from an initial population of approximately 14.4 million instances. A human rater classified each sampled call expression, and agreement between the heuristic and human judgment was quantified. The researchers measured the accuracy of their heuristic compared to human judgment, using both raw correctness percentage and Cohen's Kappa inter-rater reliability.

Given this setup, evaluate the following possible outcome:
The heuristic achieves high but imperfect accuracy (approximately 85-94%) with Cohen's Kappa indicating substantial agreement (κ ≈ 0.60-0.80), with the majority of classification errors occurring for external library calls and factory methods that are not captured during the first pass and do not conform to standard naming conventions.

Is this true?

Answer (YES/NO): NO